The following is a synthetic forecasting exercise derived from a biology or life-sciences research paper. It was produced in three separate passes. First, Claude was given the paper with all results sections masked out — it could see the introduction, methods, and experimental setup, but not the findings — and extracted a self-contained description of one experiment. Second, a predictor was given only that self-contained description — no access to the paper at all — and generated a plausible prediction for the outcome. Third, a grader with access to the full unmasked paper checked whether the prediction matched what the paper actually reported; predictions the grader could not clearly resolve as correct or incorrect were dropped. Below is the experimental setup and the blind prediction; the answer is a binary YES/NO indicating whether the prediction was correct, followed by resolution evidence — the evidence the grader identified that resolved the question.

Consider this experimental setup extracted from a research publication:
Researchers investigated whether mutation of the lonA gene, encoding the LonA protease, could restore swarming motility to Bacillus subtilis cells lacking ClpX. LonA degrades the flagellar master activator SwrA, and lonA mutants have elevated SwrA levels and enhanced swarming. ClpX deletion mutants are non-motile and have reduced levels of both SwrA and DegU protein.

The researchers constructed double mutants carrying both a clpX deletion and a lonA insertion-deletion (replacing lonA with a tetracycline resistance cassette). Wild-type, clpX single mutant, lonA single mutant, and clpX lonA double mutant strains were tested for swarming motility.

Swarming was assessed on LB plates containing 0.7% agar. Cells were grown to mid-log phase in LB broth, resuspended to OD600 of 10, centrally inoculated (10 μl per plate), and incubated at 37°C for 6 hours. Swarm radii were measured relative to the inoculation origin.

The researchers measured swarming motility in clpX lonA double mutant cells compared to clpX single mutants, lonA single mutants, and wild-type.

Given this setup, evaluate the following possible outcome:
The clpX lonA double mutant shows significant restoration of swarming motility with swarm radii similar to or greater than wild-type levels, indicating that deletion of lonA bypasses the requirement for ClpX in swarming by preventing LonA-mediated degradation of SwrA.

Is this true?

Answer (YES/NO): NO